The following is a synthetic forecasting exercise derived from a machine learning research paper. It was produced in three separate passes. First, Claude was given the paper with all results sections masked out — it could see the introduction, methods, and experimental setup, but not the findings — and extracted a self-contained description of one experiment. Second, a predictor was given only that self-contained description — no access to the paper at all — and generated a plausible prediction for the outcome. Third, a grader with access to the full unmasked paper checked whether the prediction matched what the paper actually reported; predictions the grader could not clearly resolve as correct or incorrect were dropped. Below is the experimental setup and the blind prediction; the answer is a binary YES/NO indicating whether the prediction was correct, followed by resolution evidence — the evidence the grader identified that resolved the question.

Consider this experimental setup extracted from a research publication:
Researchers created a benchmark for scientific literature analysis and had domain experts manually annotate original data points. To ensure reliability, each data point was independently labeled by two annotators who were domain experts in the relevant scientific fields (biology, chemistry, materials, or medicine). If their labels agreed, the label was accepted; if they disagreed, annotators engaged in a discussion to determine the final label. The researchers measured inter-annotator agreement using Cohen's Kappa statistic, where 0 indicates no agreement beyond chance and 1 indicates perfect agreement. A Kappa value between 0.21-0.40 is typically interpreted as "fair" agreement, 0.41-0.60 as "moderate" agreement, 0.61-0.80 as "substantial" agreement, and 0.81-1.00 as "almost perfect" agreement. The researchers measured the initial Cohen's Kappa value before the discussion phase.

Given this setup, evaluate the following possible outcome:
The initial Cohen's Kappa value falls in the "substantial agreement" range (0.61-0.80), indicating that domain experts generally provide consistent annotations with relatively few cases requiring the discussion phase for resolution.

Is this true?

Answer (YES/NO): YES